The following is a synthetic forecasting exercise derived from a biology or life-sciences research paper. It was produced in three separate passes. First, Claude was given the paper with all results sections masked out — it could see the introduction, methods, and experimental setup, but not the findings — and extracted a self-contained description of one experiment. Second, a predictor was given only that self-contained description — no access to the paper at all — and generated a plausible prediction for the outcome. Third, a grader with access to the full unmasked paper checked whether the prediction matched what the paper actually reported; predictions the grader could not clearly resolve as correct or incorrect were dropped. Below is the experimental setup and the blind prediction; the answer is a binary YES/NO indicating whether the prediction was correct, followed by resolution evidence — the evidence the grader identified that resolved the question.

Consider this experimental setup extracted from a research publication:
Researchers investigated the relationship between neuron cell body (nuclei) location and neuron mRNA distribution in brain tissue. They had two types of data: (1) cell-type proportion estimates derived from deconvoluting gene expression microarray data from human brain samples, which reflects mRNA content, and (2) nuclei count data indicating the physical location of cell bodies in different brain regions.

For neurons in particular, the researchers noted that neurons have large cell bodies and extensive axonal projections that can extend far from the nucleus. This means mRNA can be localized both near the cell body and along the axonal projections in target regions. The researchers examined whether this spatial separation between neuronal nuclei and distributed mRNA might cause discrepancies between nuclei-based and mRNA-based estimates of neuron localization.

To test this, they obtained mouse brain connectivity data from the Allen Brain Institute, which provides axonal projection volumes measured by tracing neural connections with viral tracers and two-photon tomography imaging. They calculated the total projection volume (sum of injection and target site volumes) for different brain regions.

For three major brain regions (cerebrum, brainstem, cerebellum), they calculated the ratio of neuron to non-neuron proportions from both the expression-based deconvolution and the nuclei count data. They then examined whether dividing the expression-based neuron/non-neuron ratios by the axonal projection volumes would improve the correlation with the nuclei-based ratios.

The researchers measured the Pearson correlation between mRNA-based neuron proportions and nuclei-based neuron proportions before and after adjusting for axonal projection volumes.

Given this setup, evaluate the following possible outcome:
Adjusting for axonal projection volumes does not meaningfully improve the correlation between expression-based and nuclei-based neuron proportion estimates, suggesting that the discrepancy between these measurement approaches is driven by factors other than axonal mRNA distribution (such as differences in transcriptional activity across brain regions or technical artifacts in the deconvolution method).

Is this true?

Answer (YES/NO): NO